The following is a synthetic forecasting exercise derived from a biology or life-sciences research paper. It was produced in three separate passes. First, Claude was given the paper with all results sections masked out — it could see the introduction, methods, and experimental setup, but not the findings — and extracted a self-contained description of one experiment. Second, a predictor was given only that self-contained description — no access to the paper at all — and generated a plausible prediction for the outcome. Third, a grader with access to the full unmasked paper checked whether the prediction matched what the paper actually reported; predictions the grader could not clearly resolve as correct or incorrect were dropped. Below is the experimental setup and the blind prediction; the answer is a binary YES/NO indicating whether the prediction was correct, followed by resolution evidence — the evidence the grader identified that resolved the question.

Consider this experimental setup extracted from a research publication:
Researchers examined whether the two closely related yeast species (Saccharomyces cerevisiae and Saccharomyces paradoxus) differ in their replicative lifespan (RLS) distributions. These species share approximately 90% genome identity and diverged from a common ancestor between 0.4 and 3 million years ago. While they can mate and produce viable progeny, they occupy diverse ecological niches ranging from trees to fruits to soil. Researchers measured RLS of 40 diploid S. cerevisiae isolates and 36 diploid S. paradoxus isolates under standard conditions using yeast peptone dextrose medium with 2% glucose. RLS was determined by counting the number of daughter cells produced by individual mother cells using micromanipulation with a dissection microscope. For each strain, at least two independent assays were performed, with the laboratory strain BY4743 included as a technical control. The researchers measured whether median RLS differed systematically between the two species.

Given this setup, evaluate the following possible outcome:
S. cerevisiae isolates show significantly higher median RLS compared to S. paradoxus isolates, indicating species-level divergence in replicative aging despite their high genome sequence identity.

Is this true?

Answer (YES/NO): NO